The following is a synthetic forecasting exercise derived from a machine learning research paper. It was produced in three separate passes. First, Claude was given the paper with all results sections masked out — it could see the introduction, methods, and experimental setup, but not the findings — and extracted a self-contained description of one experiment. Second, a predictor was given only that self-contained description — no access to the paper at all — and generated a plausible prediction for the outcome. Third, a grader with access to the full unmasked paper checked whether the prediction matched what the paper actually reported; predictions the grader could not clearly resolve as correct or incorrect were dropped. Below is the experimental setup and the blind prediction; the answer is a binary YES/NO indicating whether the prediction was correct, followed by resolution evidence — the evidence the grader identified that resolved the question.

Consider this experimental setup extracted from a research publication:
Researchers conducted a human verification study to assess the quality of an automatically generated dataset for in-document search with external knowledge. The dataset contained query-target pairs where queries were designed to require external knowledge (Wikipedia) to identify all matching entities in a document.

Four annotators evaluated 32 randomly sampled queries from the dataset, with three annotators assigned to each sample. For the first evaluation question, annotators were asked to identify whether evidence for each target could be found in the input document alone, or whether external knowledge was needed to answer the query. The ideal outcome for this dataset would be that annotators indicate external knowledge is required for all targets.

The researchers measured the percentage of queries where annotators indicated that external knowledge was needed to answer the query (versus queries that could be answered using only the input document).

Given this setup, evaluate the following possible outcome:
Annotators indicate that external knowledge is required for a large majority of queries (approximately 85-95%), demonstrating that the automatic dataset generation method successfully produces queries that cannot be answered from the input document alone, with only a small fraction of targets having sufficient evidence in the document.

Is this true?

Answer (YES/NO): NO